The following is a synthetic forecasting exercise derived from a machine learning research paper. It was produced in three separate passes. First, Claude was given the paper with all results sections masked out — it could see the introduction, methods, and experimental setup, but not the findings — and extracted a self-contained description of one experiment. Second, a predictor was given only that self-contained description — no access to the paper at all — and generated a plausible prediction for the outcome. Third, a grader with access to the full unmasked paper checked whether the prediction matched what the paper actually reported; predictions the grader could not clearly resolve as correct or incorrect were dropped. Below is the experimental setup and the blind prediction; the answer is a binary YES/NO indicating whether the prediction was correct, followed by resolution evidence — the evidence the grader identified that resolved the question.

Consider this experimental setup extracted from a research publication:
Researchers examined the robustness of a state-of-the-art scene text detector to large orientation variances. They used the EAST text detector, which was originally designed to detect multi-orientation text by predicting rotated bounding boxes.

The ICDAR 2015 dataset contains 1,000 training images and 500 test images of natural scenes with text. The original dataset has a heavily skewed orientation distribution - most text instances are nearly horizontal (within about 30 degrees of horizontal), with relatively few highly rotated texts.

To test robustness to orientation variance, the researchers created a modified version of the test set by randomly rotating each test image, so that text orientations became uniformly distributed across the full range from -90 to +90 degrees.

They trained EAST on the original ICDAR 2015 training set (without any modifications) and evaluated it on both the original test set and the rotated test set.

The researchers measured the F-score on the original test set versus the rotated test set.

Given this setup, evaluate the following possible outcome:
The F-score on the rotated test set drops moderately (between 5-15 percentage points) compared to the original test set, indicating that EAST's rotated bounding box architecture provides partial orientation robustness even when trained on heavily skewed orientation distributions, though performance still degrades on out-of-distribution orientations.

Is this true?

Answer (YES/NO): NO